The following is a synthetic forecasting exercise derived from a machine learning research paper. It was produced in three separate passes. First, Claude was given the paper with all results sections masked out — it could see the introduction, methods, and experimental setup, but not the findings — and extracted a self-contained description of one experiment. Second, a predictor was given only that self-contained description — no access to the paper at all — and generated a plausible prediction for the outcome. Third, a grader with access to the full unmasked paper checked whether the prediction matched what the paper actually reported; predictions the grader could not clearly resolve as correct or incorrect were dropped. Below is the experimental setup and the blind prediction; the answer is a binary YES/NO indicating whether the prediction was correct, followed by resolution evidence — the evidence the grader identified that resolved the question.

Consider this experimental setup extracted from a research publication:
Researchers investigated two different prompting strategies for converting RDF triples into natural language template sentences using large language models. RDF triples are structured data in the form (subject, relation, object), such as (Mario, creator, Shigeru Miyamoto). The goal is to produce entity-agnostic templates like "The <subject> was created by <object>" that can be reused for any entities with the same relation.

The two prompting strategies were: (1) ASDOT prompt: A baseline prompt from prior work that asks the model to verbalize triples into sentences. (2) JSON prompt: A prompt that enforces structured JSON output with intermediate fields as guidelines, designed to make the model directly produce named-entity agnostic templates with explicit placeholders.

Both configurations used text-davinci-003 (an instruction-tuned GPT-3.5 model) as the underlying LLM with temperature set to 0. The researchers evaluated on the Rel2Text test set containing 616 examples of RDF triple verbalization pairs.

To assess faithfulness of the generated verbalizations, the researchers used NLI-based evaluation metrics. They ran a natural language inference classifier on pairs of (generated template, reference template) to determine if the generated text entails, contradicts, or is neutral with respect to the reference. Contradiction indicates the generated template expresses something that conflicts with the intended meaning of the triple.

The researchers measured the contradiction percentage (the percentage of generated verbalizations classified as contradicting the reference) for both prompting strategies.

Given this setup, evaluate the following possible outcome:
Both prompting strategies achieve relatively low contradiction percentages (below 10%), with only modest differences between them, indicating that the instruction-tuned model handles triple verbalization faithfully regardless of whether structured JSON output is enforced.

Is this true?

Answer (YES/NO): NO